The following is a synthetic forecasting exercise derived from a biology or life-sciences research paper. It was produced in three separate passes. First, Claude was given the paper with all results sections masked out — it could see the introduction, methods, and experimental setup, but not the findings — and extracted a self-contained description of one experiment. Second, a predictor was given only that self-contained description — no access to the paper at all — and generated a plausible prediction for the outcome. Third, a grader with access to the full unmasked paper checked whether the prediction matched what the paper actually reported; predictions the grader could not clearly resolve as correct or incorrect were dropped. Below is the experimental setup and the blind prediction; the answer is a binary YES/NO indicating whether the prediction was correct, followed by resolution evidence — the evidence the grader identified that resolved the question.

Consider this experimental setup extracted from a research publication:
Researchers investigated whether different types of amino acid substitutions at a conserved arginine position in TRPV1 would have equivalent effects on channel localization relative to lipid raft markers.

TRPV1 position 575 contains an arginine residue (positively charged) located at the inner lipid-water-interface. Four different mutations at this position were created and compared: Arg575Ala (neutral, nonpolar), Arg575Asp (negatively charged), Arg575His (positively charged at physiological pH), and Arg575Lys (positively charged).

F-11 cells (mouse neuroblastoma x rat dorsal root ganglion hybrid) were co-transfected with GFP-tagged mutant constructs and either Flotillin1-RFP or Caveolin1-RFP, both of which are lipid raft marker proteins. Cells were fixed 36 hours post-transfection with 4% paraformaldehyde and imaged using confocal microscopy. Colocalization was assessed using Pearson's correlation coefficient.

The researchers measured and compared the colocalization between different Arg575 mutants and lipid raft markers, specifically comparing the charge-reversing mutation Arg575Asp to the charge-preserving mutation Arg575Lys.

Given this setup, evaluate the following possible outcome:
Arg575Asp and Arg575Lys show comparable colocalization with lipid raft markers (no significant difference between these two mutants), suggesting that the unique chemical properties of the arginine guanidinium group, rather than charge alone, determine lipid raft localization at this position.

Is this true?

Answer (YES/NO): YES